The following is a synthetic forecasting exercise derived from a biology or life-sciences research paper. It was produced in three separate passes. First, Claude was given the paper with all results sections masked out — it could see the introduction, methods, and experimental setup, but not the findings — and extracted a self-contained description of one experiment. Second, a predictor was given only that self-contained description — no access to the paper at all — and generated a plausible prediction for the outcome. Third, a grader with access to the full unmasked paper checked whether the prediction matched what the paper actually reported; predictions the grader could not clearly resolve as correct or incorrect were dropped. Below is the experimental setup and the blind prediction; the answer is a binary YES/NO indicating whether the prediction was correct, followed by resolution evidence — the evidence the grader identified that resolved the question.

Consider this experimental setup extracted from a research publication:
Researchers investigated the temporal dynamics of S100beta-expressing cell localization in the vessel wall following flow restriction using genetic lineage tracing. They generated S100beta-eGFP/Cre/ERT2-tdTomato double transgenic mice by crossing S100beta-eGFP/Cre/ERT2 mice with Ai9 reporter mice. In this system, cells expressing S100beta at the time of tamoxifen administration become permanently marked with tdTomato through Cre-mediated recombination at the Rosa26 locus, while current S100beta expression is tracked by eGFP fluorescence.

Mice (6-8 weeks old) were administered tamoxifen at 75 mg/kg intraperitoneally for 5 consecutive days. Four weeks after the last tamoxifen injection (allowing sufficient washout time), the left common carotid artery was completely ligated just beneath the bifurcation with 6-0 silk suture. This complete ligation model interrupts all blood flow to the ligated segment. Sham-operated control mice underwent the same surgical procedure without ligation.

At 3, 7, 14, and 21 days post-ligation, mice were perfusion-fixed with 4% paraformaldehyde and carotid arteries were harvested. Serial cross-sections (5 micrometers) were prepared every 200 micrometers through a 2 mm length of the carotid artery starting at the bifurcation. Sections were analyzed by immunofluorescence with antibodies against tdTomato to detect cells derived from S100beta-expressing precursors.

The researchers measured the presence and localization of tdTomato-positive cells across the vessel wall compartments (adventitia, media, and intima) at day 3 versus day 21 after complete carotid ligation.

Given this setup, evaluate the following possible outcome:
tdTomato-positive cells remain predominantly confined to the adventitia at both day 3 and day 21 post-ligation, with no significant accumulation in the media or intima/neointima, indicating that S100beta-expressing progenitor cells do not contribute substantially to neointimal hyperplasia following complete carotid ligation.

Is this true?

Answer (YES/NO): NO